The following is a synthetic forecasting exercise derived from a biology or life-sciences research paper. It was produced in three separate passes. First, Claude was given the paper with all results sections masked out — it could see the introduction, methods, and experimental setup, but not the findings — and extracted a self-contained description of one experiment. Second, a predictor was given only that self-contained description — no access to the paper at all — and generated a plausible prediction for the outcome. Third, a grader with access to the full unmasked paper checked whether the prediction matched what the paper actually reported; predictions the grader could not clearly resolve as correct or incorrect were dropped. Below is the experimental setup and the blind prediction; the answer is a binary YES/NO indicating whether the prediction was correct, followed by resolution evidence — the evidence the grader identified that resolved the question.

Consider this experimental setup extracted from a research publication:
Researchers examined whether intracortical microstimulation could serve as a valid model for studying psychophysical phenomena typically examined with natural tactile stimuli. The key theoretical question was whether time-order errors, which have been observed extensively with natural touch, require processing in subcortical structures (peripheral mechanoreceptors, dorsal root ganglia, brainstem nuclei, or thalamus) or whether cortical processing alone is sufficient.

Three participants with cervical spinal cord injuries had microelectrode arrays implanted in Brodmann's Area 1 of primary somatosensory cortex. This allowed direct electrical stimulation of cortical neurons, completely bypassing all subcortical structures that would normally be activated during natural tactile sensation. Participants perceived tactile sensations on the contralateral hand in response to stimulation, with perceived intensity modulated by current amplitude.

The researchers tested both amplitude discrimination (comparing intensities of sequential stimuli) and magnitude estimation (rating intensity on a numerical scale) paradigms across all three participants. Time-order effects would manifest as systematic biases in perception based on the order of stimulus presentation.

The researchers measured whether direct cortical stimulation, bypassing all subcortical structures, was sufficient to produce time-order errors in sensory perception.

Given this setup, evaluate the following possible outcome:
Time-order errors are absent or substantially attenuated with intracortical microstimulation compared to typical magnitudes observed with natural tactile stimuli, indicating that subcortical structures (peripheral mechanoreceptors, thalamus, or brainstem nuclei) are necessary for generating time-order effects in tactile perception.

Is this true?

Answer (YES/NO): NO